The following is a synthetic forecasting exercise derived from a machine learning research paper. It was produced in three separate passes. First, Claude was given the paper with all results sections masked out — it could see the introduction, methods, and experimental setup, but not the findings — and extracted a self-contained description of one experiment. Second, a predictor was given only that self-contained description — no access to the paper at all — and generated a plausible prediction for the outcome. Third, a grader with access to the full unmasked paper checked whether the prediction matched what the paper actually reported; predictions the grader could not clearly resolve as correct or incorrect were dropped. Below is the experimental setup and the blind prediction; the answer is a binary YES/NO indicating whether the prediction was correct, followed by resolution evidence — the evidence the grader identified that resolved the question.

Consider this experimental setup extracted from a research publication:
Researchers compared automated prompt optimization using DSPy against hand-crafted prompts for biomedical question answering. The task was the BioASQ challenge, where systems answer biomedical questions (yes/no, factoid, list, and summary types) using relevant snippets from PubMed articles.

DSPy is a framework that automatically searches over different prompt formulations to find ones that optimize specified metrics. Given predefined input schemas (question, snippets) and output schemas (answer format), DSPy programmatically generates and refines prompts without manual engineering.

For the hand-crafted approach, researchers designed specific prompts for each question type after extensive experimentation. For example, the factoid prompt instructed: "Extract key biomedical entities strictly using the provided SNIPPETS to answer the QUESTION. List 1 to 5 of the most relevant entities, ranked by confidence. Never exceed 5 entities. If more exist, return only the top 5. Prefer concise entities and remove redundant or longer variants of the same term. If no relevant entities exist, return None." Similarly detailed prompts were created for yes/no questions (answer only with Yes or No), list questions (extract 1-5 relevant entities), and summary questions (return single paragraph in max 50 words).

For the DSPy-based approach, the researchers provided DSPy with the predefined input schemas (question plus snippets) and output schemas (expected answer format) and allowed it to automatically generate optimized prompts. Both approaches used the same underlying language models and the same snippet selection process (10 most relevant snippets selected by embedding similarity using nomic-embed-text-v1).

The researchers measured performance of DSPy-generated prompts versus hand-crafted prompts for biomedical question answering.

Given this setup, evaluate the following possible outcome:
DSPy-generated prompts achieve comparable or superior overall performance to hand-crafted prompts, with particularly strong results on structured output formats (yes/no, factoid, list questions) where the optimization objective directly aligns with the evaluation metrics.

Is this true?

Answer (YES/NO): NO